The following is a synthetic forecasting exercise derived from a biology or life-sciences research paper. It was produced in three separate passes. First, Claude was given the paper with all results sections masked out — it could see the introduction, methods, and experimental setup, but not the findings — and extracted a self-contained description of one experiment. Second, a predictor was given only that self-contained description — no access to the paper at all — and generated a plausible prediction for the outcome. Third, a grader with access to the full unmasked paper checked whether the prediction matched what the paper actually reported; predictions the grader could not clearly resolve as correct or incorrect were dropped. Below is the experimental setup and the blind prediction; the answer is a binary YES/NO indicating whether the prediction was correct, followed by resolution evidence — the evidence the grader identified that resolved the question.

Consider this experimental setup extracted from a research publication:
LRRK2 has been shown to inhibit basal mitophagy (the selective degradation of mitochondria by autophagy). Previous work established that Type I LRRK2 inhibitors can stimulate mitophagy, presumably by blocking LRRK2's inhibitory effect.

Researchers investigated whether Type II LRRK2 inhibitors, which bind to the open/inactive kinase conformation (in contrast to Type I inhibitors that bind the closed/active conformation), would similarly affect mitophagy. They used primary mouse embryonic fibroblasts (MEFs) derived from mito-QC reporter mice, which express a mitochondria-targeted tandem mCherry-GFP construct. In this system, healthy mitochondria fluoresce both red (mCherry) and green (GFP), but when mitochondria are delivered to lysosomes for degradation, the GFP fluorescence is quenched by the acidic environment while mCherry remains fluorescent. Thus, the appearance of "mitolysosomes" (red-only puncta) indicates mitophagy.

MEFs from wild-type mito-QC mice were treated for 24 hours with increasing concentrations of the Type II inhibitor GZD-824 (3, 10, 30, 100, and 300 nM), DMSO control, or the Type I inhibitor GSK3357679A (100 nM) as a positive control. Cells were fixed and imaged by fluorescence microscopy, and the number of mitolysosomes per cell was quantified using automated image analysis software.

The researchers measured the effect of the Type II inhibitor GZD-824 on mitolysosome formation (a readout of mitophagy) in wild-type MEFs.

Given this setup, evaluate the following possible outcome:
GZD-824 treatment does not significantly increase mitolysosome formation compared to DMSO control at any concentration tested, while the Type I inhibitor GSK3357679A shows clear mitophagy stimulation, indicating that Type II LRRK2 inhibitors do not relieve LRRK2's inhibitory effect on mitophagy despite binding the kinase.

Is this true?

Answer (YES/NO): NO